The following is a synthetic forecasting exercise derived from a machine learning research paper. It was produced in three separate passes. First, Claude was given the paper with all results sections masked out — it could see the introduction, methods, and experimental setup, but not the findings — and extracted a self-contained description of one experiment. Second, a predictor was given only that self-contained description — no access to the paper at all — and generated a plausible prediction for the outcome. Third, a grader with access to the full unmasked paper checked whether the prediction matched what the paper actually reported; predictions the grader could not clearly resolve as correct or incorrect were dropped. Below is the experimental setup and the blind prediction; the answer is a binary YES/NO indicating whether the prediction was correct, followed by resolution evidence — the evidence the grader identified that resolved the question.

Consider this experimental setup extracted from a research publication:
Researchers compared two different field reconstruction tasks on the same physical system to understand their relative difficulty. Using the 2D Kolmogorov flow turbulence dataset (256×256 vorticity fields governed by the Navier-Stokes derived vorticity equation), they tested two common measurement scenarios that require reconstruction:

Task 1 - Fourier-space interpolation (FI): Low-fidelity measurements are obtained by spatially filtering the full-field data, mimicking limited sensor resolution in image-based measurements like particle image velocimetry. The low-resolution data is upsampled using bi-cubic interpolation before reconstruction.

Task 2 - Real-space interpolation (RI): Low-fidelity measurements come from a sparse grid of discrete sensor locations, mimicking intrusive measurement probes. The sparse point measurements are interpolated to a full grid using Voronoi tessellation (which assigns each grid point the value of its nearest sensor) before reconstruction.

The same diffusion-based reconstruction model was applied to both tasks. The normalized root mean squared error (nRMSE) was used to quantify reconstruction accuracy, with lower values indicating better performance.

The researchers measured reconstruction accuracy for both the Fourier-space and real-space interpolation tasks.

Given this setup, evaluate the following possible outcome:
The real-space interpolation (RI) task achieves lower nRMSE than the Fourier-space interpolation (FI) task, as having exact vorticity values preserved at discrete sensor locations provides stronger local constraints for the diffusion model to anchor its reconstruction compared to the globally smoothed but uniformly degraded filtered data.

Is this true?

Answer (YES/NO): NO